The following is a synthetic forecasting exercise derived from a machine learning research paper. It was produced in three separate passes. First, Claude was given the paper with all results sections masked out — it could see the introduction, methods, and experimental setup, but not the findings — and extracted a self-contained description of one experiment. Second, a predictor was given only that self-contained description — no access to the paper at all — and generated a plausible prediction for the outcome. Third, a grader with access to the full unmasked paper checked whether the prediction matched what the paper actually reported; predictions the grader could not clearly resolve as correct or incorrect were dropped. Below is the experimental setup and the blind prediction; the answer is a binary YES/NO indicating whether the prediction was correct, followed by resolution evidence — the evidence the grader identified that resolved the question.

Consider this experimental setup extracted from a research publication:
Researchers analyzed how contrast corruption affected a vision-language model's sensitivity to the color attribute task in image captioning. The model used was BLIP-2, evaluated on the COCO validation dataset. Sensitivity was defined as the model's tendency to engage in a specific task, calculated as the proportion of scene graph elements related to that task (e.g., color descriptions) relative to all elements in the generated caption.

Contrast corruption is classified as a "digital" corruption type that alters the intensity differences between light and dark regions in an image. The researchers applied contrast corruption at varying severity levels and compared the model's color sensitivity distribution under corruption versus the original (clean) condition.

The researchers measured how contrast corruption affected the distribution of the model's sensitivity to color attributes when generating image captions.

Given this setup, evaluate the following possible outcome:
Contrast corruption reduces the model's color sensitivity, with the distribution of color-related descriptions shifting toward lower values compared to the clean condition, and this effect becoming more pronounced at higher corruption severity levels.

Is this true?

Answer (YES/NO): NO